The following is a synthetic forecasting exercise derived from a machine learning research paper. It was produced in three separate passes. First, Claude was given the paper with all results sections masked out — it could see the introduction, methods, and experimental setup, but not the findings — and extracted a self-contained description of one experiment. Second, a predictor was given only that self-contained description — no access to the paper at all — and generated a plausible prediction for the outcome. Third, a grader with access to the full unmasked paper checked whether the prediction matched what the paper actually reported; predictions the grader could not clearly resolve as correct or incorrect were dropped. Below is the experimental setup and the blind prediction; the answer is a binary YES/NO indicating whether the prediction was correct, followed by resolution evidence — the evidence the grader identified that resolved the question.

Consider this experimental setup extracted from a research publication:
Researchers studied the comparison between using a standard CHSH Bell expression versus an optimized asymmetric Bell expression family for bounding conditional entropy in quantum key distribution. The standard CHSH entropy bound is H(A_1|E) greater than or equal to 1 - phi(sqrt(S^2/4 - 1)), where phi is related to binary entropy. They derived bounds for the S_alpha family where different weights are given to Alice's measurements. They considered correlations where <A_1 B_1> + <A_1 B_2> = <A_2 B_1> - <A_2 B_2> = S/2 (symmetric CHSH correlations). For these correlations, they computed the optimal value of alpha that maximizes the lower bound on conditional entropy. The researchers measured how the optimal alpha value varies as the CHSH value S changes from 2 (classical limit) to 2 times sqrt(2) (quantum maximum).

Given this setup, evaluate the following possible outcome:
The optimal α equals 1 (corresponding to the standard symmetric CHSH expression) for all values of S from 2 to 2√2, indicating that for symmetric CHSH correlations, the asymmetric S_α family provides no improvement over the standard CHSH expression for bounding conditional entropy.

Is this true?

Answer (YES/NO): NO